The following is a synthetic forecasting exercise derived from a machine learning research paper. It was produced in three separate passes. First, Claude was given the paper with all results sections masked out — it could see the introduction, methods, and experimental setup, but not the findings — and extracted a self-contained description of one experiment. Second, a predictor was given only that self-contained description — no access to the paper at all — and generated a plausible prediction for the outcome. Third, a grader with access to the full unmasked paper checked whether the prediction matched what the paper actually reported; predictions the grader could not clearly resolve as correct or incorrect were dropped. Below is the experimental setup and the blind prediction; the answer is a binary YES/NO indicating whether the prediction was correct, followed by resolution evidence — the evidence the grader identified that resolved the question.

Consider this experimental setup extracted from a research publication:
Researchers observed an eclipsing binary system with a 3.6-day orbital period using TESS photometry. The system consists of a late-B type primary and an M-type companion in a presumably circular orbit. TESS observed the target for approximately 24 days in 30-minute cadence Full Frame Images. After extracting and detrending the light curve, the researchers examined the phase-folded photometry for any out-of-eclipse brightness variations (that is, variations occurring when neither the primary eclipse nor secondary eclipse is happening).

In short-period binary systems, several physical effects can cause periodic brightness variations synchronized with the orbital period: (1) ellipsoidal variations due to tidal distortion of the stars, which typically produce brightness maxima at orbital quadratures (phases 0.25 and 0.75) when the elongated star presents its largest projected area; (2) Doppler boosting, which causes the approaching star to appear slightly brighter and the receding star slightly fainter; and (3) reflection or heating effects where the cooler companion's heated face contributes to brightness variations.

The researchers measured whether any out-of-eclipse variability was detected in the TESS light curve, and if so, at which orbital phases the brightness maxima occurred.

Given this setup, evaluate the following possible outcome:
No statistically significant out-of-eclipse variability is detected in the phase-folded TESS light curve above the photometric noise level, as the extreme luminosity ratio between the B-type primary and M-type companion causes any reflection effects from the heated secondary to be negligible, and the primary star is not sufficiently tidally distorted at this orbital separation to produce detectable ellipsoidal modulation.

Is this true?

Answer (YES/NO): NO